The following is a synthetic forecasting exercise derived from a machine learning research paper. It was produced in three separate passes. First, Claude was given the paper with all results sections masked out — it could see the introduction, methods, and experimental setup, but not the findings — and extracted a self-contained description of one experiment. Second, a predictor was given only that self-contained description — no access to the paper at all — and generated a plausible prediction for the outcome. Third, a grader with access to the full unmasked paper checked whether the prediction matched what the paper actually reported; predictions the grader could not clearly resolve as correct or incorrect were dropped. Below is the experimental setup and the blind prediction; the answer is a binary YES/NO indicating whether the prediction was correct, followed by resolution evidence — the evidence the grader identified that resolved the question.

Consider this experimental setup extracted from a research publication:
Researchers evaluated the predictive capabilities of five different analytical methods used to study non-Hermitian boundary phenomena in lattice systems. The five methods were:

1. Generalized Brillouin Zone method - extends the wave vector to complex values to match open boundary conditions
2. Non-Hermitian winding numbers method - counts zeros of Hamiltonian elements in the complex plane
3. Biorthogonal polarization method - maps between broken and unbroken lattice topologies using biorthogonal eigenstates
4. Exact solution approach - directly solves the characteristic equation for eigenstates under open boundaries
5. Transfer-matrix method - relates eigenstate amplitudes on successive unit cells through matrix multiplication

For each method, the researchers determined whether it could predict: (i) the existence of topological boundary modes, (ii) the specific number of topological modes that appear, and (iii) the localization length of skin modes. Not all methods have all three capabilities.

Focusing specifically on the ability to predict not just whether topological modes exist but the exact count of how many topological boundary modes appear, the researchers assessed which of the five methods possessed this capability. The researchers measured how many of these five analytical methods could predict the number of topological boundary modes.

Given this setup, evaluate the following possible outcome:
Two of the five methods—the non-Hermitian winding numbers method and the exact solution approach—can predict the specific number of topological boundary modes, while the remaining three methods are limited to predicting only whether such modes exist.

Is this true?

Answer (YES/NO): NO